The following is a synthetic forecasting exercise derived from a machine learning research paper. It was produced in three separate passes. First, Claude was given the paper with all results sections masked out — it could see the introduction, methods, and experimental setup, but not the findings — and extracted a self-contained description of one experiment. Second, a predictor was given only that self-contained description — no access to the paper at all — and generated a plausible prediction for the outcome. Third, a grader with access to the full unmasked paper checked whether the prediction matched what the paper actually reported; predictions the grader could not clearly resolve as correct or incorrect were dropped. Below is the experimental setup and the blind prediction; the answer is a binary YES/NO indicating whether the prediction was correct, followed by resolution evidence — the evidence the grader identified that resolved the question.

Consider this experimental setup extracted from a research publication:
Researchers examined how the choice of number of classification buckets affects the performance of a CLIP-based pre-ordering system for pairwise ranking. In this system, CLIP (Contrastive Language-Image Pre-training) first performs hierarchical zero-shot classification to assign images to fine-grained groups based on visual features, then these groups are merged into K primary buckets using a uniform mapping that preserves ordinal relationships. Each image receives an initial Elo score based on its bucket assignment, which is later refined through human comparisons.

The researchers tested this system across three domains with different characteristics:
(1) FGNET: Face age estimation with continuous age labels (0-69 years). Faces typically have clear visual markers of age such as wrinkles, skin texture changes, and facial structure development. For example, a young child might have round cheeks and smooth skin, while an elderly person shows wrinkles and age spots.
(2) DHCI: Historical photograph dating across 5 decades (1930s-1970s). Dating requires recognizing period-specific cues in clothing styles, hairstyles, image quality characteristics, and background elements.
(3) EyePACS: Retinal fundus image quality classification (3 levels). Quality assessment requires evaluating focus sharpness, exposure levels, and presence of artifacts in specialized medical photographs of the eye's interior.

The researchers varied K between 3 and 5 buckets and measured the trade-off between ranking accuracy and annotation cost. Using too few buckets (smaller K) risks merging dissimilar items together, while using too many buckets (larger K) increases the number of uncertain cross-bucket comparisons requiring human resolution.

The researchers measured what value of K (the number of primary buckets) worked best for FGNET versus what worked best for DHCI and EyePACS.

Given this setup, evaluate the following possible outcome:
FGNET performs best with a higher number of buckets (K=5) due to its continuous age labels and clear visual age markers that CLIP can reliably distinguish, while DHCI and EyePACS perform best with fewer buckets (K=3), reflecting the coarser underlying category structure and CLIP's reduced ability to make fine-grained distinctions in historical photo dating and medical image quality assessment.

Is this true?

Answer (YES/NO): YES